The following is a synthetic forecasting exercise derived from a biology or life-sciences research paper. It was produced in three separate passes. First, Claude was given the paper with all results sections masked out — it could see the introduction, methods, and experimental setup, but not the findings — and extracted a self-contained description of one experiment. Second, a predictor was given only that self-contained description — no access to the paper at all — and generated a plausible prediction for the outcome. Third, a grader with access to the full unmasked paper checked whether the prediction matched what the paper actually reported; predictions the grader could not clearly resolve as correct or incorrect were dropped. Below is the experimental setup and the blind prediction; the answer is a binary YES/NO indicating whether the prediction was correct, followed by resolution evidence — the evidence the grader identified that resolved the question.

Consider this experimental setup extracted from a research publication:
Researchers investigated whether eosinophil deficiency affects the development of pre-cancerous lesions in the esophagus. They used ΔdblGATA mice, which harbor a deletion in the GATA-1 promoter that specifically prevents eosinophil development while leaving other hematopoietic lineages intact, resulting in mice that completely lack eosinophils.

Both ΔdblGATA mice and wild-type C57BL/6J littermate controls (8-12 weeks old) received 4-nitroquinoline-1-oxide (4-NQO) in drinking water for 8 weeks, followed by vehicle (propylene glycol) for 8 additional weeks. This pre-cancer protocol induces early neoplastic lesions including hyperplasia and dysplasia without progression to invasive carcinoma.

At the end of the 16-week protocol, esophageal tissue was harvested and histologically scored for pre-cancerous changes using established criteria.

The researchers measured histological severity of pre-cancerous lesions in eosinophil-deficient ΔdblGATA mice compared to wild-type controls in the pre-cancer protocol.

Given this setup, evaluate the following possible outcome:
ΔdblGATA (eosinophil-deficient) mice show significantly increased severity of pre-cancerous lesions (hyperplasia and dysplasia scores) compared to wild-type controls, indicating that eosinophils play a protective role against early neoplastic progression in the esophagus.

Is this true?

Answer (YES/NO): YES